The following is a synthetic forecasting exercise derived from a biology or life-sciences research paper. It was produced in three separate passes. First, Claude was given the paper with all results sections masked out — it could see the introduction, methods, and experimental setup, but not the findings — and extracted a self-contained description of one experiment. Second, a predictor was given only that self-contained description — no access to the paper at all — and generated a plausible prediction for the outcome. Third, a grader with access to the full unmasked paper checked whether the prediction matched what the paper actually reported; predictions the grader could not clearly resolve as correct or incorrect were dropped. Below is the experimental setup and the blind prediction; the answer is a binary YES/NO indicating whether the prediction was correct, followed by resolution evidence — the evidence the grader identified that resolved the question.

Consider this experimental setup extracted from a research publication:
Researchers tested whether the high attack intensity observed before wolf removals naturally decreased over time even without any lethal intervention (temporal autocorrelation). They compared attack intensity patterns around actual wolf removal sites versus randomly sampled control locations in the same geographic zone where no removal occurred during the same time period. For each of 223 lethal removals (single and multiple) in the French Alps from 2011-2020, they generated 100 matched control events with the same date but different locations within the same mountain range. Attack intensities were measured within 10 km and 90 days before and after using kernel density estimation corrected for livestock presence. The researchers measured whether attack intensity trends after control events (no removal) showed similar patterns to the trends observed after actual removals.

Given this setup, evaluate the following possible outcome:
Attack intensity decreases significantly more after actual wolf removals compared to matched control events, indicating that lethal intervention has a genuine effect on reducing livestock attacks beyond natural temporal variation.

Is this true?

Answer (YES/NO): YES